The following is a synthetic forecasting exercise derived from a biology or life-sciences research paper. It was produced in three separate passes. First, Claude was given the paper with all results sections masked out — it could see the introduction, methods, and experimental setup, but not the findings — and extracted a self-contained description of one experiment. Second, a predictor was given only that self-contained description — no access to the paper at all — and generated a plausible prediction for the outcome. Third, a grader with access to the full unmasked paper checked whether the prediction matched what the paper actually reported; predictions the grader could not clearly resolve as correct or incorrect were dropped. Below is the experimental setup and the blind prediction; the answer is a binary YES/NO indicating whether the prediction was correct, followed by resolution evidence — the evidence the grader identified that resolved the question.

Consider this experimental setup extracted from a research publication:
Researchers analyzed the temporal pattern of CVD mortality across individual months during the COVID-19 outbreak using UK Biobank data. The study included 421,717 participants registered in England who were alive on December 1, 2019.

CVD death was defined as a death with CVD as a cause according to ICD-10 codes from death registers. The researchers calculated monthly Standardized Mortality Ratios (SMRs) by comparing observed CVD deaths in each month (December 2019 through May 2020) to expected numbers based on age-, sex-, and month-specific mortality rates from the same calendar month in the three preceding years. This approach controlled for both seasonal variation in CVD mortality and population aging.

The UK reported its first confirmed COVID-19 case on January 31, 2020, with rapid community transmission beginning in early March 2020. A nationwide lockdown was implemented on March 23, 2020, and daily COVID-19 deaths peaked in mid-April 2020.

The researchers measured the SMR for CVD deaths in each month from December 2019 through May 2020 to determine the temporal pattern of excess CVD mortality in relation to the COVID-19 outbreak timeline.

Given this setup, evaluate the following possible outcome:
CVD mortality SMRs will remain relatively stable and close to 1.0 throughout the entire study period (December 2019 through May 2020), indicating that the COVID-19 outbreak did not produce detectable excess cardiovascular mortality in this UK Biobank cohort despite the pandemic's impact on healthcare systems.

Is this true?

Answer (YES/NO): NO